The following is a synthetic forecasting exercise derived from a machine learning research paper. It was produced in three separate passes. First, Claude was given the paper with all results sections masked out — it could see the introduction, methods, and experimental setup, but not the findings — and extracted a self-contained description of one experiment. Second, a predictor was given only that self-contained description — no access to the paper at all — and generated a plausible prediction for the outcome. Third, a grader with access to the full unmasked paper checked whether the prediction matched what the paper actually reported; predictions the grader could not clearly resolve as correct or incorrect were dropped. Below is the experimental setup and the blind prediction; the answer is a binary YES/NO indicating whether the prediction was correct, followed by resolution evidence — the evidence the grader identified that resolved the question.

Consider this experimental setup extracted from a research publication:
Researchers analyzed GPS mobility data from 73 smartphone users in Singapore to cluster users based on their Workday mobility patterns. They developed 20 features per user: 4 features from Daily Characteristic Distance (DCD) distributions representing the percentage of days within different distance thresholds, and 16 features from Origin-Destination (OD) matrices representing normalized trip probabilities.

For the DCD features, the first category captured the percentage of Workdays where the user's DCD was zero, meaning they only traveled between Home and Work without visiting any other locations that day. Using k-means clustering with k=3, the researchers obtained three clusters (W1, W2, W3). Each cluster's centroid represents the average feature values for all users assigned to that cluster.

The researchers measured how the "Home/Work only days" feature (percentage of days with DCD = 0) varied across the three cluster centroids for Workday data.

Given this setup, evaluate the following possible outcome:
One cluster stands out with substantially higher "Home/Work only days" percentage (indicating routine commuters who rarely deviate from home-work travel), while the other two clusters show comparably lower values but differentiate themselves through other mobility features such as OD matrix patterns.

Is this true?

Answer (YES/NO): YES